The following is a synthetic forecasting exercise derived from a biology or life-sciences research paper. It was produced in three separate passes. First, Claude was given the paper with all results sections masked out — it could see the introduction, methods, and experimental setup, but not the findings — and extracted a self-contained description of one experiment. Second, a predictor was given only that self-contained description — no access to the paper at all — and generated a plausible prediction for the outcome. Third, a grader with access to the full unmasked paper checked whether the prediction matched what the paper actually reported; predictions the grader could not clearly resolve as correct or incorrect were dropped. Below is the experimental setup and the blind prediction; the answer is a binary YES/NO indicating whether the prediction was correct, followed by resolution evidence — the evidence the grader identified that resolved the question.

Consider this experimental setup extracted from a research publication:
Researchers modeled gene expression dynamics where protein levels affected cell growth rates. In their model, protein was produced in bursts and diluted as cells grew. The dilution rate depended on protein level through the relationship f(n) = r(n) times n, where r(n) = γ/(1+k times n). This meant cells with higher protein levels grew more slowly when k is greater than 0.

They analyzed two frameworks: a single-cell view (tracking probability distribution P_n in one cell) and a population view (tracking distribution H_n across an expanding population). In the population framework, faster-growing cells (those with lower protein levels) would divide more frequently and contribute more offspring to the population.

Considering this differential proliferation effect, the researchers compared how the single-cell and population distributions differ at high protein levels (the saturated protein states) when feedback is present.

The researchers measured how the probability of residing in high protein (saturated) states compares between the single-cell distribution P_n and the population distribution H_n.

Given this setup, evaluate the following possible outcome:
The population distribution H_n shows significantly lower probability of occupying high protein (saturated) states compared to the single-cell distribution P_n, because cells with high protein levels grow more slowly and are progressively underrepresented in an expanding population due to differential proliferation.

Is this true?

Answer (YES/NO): YES